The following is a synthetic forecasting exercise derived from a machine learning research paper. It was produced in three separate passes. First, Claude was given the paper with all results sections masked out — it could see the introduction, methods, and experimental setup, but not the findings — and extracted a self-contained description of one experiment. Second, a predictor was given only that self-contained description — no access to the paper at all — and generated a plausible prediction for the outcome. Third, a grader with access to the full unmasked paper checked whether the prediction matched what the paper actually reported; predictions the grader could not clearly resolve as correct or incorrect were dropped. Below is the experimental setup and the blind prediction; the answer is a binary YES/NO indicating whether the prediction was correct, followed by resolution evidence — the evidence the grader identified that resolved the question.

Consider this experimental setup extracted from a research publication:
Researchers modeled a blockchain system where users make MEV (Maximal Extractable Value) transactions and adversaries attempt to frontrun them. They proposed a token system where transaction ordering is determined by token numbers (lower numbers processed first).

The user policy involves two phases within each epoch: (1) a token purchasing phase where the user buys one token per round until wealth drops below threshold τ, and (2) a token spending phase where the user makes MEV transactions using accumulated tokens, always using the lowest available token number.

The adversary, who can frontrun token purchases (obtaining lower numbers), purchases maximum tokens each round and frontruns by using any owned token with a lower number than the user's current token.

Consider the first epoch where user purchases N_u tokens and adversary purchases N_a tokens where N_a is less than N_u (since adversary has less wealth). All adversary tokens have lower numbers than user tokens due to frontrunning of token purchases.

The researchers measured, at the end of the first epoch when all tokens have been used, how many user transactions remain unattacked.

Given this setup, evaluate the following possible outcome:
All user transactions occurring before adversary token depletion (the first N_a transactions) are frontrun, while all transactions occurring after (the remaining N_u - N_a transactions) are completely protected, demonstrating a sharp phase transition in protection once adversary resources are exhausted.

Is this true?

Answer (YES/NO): YES